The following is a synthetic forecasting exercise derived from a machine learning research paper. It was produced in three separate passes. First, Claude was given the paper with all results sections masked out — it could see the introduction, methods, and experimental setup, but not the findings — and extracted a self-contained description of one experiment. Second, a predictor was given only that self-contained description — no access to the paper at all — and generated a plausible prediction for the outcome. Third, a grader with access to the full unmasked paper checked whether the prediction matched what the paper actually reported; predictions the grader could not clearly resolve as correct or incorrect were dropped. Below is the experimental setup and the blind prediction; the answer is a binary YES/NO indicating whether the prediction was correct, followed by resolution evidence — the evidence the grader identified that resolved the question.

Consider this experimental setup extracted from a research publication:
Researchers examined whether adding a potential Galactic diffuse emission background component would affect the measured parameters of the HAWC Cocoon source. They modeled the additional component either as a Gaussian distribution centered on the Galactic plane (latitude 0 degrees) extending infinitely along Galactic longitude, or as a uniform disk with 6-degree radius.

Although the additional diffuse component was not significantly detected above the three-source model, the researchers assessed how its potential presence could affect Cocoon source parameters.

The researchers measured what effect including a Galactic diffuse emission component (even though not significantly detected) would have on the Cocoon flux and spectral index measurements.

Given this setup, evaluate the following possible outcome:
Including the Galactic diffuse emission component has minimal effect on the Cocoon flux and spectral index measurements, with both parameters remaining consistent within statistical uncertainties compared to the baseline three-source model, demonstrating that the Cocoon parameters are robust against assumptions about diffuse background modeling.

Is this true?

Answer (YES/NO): NO